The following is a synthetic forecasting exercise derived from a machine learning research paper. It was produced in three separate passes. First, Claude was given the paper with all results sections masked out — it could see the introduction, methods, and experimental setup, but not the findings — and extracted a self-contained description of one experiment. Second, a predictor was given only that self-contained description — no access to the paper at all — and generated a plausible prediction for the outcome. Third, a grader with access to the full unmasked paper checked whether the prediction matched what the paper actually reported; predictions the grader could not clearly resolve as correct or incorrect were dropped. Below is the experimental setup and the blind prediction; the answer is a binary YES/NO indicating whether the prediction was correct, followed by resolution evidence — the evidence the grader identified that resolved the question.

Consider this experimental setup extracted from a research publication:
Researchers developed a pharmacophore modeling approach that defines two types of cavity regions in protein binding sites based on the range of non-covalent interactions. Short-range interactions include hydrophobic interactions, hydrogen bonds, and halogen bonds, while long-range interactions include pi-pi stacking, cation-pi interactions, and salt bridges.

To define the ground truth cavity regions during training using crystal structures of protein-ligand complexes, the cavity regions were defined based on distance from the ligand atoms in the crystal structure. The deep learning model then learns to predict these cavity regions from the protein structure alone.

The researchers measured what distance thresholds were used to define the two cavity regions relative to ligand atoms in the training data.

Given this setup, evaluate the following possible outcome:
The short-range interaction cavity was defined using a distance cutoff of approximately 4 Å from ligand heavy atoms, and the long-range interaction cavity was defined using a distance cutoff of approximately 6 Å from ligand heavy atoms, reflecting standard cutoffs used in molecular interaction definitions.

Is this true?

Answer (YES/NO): NO